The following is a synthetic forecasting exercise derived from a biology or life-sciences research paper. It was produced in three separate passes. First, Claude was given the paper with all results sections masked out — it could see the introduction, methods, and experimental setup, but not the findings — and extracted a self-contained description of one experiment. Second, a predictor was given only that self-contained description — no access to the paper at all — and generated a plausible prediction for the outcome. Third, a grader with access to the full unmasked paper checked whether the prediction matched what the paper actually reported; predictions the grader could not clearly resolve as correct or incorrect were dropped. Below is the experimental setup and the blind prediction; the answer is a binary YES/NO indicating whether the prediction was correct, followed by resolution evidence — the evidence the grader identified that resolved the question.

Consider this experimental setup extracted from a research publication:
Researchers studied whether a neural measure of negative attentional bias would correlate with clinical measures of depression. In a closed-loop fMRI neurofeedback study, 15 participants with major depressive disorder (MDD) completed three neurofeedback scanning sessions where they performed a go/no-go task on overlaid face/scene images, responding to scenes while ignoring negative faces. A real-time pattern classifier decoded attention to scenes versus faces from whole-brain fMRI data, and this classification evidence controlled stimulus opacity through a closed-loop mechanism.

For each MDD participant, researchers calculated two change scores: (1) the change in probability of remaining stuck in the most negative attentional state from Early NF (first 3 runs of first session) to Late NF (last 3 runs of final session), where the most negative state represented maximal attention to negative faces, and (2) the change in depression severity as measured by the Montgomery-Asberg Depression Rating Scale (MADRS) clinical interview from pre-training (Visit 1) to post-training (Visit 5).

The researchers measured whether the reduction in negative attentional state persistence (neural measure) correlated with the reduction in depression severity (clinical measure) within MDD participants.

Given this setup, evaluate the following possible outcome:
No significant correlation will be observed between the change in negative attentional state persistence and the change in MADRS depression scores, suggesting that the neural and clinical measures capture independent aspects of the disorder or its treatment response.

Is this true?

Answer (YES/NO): NO